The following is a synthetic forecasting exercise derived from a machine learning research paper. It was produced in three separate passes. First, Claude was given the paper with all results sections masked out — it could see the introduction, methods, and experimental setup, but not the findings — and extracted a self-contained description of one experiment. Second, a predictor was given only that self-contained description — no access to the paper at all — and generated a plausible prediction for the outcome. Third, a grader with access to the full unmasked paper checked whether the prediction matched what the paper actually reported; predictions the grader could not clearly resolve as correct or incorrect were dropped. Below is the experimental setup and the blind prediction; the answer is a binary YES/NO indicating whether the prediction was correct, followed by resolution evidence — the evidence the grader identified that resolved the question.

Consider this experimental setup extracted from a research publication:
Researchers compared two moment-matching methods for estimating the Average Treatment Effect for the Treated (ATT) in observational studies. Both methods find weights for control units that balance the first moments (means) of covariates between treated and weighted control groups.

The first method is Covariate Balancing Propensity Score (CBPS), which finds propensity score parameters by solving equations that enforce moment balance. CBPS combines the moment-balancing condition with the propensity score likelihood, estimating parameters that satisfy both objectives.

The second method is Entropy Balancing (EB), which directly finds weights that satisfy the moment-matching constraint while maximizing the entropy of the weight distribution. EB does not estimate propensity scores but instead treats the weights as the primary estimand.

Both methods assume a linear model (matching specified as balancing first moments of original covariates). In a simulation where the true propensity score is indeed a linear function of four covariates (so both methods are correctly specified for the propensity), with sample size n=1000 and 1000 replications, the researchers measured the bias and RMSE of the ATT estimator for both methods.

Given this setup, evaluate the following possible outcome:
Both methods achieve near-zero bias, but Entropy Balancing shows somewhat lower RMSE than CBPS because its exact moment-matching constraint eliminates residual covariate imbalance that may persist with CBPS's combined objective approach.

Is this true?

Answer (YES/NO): NO